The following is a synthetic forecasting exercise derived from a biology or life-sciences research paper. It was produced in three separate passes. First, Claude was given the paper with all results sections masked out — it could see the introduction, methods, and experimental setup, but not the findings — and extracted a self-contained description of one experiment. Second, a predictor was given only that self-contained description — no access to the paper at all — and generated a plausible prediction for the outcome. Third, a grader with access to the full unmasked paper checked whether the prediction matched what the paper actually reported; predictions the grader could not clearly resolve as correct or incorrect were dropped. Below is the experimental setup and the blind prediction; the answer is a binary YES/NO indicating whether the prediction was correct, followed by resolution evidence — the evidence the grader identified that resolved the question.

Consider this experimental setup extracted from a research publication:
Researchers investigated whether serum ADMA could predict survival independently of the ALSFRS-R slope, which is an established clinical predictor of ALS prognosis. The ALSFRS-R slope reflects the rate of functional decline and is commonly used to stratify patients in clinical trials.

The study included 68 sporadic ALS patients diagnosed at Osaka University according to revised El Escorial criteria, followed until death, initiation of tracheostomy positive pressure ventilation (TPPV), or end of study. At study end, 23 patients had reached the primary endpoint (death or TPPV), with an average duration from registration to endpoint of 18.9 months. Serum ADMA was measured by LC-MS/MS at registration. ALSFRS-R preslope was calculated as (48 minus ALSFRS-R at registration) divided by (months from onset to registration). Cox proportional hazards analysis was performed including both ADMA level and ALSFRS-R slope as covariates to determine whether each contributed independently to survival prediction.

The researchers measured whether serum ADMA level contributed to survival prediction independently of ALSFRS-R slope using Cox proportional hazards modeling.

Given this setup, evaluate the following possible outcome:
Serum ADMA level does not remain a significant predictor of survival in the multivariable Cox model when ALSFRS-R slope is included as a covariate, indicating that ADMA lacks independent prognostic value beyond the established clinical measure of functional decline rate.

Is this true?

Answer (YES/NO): NO